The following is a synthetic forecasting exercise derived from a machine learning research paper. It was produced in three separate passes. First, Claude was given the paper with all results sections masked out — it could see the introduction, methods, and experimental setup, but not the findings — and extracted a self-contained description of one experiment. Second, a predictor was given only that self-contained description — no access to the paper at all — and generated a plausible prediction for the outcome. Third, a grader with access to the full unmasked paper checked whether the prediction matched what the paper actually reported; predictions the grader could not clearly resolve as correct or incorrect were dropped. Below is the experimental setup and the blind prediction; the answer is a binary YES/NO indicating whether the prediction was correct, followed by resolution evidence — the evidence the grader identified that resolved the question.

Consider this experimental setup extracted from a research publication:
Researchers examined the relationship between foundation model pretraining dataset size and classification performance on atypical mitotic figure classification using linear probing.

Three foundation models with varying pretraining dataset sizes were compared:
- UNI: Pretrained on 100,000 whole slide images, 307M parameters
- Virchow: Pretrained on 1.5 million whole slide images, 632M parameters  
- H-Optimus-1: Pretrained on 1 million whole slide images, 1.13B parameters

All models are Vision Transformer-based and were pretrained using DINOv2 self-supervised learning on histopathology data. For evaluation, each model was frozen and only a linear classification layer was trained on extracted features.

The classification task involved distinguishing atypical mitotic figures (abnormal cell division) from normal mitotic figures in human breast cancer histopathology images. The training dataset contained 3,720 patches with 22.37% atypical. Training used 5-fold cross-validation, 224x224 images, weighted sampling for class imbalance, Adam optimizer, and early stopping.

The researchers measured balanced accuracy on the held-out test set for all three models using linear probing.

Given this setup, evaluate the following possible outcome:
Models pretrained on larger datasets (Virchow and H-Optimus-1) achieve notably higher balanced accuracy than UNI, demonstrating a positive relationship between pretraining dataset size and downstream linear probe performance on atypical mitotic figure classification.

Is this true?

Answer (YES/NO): NO